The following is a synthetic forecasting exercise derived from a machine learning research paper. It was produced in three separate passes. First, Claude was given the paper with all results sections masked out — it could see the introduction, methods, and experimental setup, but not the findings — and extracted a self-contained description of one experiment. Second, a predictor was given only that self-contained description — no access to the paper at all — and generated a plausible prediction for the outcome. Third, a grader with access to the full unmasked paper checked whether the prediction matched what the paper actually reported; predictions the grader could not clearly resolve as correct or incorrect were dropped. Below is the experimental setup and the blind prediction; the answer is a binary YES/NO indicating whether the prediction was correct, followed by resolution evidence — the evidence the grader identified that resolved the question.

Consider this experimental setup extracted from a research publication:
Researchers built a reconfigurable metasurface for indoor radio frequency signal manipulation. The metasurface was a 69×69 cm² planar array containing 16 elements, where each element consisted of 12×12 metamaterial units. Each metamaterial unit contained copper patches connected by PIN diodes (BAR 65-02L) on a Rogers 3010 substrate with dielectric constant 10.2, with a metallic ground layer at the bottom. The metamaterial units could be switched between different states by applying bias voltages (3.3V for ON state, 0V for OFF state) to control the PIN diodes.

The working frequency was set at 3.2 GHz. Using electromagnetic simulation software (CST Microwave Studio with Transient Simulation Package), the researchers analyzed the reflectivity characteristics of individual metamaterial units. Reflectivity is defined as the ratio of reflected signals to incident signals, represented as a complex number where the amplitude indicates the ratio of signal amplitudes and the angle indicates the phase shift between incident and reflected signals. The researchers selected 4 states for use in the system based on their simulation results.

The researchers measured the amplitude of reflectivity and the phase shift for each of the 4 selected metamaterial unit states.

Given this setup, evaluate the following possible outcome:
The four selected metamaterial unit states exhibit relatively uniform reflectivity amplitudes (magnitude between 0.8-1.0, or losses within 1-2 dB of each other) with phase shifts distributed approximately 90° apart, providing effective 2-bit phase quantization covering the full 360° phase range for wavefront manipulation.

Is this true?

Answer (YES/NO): YES